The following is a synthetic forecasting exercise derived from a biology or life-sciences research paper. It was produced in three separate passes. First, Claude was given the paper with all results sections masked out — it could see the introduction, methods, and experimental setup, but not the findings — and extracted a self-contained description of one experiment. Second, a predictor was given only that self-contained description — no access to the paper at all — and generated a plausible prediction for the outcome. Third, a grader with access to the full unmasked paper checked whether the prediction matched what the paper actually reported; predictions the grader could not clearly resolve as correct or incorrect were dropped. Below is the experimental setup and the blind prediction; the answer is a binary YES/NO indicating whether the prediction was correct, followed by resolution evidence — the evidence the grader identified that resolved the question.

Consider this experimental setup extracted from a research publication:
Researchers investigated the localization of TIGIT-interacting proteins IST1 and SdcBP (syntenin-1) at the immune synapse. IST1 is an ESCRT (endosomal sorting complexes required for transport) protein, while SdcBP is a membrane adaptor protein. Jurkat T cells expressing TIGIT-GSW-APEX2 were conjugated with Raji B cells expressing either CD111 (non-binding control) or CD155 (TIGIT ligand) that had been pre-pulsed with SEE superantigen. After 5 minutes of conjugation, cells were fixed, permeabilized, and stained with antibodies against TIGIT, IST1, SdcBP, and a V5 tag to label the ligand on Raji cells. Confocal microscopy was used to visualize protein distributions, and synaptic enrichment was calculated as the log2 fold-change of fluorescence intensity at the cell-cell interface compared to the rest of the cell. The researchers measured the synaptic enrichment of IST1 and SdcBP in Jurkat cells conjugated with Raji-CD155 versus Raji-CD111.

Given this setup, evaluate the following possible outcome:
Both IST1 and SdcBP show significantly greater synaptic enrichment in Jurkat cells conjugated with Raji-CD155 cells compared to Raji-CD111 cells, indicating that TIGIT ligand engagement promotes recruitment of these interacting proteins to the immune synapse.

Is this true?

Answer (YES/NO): YES